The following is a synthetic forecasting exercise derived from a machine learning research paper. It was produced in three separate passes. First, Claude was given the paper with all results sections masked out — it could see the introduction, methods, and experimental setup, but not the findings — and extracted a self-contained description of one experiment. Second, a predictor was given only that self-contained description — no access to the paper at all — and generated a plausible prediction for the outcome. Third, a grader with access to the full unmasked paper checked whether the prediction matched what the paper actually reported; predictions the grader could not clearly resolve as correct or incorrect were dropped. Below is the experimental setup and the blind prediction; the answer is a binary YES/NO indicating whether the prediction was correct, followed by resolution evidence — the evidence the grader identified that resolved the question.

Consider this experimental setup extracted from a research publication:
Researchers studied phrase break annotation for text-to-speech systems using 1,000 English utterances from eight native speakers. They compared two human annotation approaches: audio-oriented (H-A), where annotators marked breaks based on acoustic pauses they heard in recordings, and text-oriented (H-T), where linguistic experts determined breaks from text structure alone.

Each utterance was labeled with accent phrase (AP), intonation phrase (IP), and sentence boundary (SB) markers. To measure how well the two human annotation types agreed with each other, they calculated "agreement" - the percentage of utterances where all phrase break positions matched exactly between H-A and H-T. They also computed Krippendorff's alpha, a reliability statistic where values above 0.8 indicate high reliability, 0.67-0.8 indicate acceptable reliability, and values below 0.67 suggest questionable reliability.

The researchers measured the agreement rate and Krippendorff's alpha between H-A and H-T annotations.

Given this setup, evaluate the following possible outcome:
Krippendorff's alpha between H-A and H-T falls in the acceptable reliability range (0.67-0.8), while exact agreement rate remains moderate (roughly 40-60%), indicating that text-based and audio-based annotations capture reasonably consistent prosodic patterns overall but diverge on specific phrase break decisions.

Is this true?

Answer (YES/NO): NO